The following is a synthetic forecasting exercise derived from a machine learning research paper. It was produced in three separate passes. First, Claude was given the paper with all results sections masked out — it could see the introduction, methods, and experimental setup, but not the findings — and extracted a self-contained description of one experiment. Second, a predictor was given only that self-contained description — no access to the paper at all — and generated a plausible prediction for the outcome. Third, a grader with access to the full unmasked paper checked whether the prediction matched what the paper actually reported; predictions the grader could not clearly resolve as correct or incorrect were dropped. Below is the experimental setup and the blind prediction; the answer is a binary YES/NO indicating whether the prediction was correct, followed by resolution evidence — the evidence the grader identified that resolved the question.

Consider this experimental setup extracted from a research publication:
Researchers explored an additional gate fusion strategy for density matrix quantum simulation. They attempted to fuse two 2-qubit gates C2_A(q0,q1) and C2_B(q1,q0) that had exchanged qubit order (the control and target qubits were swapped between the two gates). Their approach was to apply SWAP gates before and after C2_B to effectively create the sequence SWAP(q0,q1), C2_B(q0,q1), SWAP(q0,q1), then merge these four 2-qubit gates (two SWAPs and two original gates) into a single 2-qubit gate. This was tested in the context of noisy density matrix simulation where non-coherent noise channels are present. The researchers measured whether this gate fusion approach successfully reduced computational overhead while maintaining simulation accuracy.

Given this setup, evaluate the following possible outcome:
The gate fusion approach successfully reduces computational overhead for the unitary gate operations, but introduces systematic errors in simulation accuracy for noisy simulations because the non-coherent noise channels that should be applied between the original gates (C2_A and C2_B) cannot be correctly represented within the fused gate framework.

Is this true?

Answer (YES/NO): NO